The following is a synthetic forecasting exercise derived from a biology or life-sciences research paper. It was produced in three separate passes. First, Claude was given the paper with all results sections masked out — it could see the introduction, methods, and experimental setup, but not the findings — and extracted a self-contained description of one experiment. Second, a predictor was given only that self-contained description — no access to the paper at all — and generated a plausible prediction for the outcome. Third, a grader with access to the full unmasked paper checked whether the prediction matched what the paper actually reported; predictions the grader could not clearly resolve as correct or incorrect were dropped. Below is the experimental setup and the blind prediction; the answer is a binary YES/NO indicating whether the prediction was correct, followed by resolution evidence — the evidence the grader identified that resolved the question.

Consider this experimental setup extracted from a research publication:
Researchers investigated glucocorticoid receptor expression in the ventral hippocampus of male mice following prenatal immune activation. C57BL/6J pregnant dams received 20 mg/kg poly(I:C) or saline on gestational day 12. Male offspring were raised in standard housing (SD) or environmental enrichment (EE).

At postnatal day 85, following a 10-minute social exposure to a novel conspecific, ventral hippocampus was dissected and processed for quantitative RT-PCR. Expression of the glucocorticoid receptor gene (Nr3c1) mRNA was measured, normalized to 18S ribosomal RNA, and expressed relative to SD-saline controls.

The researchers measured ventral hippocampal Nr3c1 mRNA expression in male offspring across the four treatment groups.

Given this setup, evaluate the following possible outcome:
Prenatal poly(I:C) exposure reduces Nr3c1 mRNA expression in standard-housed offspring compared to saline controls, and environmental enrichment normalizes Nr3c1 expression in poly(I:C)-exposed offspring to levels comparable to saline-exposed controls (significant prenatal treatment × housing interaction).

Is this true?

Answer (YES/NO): NO